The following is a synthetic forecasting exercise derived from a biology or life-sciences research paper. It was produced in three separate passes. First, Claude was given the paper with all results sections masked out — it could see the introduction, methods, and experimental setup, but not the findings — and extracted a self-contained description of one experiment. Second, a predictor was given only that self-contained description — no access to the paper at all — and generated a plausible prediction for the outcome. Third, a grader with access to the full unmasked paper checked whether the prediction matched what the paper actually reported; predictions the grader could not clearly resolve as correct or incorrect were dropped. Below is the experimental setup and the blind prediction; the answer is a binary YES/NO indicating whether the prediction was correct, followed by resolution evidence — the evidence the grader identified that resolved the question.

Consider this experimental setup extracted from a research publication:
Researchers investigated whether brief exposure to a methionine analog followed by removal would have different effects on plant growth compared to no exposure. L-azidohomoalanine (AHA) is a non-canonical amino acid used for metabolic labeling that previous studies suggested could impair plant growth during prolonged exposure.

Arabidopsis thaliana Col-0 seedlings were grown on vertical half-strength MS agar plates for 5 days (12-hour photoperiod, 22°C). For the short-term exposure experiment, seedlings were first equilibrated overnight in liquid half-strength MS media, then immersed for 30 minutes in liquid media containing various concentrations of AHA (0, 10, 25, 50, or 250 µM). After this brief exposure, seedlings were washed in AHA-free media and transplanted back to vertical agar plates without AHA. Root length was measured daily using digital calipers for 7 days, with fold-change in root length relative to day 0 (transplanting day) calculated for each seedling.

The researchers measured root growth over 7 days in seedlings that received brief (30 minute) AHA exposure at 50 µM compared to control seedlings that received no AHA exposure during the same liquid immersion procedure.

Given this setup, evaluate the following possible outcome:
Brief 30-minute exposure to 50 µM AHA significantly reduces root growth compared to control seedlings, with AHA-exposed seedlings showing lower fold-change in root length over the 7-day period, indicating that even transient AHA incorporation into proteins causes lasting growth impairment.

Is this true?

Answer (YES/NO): NO